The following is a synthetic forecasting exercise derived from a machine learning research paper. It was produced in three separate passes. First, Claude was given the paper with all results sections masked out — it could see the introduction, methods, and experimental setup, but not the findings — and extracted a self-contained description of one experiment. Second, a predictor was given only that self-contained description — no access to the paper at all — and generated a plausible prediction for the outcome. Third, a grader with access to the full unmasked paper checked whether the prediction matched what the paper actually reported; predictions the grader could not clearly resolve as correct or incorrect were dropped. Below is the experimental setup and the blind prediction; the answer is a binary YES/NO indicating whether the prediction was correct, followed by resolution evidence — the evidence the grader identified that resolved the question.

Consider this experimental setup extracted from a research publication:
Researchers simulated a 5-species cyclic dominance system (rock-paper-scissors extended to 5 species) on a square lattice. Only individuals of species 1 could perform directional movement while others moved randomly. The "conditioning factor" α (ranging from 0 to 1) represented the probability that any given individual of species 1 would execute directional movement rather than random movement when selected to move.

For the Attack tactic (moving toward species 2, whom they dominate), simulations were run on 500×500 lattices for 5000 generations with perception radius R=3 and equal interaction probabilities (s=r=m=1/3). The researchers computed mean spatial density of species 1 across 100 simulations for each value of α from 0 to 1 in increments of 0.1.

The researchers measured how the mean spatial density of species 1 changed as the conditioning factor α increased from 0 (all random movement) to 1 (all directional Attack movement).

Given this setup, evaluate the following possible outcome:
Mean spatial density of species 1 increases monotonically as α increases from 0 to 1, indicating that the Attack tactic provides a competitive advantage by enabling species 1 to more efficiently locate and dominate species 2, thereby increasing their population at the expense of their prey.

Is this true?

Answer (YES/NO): NO